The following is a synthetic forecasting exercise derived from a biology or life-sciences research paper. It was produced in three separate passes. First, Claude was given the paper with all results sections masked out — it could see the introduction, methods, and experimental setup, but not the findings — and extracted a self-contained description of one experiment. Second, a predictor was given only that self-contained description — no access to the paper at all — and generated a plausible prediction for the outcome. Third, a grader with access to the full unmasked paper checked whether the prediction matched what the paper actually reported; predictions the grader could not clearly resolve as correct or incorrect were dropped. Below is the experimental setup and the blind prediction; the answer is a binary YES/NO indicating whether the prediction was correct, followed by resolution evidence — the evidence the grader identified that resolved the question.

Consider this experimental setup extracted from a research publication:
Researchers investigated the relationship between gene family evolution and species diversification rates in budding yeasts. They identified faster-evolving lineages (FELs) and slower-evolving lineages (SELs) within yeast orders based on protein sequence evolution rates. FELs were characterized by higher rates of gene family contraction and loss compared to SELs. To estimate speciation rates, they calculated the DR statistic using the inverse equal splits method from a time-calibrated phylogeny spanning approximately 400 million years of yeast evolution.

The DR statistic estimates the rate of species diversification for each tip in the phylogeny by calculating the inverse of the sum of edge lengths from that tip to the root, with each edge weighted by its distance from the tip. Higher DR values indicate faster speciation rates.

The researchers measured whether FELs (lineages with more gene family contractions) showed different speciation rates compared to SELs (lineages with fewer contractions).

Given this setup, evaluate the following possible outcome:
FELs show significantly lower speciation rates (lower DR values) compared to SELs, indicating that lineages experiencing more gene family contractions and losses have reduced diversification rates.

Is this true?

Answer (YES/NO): NO